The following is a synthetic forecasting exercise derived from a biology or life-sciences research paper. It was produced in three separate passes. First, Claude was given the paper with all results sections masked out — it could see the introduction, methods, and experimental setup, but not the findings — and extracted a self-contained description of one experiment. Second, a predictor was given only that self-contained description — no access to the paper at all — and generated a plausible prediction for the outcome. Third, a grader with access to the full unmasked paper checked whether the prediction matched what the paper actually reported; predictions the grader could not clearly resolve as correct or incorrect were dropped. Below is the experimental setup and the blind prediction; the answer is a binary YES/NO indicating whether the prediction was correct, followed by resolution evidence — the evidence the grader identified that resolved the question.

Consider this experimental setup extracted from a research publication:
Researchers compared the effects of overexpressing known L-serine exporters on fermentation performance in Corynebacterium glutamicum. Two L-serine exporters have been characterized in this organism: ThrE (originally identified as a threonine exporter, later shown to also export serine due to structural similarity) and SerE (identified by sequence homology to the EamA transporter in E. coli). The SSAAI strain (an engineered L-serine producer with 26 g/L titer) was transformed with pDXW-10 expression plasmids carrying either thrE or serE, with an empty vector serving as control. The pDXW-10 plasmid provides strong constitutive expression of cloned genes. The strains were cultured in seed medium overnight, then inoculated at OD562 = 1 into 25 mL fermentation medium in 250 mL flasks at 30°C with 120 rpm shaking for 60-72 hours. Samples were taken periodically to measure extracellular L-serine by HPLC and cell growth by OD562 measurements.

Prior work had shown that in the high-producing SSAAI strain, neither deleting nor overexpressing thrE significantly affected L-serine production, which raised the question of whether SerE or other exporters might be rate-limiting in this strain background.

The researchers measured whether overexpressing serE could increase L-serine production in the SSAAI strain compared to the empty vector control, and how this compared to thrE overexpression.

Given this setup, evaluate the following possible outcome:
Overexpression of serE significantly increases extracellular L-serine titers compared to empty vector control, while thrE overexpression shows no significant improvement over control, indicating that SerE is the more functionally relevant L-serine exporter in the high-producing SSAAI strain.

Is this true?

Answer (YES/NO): YES